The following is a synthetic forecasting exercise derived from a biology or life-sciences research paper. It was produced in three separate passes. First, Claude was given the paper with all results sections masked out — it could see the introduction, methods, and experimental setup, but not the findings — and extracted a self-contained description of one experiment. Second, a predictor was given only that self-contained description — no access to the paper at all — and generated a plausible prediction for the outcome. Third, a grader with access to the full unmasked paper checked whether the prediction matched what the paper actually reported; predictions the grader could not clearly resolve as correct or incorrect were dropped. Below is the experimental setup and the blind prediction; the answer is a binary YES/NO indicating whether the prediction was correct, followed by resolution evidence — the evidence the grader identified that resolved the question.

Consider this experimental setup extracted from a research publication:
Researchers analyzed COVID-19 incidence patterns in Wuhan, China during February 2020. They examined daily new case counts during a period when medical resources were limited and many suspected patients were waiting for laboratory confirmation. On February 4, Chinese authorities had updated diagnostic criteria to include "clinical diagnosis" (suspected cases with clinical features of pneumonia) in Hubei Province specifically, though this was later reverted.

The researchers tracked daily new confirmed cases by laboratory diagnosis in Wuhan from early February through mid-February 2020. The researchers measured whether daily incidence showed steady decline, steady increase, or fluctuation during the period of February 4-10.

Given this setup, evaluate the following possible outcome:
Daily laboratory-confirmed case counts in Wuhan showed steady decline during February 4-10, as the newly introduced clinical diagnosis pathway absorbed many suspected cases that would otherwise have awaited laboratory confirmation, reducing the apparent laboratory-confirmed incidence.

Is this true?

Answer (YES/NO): NO